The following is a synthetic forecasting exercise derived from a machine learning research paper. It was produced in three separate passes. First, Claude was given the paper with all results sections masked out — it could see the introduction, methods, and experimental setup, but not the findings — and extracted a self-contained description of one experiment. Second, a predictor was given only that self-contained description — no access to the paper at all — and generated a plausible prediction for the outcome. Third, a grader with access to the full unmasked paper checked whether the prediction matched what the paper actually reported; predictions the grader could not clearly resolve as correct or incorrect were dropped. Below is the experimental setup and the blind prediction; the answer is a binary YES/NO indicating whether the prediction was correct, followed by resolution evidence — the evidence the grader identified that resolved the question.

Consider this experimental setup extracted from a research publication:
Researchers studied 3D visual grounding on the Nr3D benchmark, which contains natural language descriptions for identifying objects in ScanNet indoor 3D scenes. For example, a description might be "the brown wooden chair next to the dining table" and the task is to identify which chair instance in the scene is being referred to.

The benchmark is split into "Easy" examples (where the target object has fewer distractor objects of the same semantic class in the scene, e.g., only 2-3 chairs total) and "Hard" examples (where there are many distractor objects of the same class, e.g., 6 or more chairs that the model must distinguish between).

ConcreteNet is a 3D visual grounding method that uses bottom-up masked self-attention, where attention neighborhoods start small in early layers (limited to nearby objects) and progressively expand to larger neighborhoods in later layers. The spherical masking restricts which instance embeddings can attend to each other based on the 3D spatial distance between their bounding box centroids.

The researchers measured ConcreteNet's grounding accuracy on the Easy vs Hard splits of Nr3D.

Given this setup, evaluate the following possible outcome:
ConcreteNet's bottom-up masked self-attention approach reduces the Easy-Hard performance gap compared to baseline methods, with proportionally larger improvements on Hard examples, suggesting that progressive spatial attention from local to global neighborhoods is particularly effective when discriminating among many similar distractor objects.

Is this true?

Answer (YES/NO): YES